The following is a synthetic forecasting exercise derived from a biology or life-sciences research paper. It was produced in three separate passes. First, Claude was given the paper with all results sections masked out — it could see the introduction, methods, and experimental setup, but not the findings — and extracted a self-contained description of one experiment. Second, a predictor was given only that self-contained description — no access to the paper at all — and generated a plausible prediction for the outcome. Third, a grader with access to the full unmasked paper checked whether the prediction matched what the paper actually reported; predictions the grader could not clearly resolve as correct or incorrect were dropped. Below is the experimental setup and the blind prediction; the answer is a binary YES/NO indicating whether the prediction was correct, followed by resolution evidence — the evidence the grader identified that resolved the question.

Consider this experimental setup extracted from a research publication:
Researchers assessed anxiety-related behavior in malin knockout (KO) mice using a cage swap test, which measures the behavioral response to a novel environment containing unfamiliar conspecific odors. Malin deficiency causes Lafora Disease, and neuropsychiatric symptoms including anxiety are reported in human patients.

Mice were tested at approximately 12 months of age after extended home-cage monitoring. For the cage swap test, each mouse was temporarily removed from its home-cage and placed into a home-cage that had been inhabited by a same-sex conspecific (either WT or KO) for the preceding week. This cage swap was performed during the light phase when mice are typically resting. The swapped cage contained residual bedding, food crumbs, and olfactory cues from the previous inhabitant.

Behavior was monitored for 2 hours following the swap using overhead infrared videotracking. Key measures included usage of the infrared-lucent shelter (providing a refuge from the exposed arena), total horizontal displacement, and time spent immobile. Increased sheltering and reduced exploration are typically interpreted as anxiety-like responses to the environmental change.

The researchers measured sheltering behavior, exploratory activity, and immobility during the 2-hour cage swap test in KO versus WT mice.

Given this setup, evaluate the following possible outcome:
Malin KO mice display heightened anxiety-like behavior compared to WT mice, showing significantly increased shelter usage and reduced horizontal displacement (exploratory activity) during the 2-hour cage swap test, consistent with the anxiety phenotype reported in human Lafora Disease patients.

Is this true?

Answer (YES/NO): NO